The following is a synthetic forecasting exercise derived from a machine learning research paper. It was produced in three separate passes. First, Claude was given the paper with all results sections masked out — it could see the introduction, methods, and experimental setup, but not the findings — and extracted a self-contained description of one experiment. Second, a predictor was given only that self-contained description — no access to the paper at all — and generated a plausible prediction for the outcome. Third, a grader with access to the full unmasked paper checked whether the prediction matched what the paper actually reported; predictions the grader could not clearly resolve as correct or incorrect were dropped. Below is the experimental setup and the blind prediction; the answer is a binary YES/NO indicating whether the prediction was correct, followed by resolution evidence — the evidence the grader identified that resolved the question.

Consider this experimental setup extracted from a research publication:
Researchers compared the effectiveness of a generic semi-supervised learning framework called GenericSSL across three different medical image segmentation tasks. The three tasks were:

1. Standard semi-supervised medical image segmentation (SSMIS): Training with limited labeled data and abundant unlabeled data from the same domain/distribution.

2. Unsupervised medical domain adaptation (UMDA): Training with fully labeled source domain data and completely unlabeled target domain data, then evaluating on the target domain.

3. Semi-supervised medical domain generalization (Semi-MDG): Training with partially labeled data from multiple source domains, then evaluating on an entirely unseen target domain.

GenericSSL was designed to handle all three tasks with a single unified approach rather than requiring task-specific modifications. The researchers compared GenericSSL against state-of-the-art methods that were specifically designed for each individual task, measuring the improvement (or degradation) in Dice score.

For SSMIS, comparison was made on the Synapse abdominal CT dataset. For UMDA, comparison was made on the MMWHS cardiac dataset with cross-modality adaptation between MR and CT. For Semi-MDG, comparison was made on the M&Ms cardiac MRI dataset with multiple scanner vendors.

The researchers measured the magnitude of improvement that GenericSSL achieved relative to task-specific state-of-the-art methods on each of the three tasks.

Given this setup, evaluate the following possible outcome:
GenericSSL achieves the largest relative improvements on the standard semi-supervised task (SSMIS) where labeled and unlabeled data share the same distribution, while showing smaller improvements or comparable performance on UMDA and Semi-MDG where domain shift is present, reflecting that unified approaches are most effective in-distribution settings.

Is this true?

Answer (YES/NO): YES